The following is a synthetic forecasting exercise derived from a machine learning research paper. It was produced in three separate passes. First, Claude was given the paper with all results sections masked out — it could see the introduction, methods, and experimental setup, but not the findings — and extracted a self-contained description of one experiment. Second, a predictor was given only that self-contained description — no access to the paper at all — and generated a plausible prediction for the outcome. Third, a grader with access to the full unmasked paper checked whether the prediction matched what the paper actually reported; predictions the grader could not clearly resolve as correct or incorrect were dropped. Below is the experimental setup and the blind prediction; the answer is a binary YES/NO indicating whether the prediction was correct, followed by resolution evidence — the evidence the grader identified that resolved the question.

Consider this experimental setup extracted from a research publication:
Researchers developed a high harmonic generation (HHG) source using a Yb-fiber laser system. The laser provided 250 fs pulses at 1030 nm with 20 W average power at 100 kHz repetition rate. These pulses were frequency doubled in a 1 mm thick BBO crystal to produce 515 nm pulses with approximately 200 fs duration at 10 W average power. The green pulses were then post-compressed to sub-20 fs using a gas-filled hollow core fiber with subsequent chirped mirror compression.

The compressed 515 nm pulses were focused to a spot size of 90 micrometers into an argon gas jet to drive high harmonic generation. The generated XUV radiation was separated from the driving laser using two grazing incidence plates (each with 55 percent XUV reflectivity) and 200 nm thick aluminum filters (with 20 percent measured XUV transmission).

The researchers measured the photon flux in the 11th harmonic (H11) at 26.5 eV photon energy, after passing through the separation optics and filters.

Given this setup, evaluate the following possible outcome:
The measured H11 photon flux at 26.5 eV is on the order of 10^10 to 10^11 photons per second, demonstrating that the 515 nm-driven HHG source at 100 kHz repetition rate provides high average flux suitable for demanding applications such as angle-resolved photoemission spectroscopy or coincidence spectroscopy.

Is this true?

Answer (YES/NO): NO